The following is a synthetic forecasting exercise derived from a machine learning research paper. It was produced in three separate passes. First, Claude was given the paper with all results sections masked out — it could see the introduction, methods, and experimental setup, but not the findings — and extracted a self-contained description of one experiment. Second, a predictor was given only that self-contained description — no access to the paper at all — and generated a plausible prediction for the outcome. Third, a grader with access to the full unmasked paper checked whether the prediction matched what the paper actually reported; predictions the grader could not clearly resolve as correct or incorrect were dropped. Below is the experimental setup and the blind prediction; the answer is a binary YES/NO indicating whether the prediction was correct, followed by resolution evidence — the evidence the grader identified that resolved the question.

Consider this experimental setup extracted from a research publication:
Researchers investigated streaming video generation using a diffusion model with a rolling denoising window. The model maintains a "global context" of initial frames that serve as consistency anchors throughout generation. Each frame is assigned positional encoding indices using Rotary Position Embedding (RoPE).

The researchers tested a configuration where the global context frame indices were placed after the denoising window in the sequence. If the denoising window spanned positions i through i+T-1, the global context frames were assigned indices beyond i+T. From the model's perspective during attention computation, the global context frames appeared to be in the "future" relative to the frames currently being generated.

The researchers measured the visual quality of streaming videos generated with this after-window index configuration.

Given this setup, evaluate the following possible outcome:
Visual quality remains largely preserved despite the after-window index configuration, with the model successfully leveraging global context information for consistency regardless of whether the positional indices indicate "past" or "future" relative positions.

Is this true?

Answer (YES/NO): NO